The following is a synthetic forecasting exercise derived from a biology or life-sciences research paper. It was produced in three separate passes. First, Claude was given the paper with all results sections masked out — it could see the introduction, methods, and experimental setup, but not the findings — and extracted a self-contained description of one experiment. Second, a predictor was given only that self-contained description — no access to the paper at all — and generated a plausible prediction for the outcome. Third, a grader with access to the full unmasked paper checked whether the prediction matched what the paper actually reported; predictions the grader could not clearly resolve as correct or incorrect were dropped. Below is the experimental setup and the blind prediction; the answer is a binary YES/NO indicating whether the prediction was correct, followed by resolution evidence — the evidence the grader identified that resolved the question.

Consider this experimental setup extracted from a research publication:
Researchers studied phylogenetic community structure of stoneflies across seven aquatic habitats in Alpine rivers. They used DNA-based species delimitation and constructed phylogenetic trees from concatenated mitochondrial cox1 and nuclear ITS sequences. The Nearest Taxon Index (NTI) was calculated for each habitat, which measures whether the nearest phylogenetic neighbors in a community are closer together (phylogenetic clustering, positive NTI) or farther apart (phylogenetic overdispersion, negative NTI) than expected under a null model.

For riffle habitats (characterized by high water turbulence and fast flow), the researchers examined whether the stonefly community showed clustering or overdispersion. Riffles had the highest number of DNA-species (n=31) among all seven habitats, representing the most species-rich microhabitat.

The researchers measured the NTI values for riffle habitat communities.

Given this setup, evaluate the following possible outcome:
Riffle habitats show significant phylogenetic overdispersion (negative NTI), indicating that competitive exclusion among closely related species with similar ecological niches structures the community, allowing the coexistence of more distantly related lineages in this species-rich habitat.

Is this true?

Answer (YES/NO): YES